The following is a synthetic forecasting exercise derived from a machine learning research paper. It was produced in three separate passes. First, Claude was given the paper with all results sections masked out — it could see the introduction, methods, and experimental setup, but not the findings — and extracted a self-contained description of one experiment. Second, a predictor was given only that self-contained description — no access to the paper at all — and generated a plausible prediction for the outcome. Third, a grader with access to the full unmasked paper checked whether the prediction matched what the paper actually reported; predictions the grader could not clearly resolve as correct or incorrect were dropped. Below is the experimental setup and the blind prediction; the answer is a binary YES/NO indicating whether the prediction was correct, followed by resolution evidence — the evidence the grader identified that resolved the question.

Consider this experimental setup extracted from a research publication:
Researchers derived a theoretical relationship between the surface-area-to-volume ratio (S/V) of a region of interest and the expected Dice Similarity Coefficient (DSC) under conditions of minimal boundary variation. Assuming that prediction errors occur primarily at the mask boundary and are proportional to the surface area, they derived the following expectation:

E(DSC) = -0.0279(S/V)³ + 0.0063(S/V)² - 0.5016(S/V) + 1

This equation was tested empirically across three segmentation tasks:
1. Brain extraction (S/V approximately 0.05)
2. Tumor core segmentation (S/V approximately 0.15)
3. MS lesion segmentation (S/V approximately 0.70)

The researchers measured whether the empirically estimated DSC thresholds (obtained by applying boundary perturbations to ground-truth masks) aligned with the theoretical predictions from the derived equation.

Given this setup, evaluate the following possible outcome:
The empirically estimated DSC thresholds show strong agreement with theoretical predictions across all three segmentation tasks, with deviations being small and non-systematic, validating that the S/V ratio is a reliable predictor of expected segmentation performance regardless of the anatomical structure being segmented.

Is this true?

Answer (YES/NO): NO